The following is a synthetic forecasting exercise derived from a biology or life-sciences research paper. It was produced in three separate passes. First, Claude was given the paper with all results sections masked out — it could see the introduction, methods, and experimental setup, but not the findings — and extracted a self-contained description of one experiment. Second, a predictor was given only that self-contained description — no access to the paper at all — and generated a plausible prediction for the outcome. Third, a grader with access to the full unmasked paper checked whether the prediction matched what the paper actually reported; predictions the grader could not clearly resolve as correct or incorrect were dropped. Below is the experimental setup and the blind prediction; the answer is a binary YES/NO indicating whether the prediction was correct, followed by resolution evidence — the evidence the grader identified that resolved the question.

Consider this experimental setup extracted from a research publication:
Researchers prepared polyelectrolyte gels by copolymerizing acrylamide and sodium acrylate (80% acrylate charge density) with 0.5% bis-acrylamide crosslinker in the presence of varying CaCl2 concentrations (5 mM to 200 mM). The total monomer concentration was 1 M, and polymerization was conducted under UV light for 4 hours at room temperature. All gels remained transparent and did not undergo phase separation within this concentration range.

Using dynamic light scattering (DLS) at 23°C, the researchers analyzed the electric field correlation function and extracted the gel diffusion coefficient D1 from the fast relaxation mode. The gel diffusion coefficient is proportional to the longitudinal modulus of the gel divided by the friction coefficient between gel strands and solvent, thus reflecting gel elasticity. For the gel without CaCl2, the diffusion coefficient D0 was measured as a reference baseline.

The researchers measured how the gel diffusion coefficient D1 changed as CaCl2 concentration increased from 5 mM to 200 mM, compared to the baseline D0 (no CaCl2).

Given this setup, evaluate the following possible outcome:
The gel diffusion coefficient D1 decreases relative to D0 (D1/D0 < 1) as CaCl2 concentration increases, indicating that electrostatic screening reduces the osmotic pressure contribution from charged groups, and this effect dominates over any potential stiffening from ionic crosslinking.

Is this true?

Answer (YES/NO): NO